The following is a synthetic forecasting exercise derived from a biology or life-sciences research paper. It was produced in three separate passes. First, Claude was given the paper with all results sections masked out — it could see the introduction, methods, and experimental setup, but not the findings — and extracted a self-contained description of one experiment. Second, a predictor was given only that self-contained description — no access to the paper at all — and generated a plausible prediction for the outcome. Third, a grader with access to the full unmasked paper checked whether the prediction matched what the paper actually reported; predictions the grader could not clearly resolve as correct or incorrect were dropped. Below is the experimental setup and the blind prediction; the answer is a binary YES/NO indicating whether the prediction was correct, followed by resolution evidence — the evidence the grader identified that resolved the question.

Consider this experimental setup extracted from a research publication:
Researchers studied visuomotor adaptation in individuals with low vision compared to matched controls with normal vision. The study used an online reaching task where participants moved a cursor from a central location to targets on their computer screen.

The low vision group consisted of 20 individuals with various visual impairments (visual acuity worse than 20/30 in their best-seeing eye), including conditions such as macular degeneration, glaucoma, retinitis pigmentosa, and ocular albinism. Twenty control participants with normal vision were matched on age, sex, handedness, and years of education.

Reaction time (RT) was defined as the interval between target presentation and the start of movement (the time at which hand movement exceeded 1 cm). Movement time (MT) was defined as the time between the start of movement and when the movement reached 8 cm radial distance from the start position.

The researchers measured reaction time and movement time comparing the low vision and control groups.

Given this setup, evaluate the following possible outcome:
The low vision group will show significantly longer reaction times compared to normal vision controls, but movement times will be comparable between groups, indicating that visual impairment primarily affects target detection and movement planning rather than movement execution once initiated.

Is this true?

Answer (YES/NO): YES